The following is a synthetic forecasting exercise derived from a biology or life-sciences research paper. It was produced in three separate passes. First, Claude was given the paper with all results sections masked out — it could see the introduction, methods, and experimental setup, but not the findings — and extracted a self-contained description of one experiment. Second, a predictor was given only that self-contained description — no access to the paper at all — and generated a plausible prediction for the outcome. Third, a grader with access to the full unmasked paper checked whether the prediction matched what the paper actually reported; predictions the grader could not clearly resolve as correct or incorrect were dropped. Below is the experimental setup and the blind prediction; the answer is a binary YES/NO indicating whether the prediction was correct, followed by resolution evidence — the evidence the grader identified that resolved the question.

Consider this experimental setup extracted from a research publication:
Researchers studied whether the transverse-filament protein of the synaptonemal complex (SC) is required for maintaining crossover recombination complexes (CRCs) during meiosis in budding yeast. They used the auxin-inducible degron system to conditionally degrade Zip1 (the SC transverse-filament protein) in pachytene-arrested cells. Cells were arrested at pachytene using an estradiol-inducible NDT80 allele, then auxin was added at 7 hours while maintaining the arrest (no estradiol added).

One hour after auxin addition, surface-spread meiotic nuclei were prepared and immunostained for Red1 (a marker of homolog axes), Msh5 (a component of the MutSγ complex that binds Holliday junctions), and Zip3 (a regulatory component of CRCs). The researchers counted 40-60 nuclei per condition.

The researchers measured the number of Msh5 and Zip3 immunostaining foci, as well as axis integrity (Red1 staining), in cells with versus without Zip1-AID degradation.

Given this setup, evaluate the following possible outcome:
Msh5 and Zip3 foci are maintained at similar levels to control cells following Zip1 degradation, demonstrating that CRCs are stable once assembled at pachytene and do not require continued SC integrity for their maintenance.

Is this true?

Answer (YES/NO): NO